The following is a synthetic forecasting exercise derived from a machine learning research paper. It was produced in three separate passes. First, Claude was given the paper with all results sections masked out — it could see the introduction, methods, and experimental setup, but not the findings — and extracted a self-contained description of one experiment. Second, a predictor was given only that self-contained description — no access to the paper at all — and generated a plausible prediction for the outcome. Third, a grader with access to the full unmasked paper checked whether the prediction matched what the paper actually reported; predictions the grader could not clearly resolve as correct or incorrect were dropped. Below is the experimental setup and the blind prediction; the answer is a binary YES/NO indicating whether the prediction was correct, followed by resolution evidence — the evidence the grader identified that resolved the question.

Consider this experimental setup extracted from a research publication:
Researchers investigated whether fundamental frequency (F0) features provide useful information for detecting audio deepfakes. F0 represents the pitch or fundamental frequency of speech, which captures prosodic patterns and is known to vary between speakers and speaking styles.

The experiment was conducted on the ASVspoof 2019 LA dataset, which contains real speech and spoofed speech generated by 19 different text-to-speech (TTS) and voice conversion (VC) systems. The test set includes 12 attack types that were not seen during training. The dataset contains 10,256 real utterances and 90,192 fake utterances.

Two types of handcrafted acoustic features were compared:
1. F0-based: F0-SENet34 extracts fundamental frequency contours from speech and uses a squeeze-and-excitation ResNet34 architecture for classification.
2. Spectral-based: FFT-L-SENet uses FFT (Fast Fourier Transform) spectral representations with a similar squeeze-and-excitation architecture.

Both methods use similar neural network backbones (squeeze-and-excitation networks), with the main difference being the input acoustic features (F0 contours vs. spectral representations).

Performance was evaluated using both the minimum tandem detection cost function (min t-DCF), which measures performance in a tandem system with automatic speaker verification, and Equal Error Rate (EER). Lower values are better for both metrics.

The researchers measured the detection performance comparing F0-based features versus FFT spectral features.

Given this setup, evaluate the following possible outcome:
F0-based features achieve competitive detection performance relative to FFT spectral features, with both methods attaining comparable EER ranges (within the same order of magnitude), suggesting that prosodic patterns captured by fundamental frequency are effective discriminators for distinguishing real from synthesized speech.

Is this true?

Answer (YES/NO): YES